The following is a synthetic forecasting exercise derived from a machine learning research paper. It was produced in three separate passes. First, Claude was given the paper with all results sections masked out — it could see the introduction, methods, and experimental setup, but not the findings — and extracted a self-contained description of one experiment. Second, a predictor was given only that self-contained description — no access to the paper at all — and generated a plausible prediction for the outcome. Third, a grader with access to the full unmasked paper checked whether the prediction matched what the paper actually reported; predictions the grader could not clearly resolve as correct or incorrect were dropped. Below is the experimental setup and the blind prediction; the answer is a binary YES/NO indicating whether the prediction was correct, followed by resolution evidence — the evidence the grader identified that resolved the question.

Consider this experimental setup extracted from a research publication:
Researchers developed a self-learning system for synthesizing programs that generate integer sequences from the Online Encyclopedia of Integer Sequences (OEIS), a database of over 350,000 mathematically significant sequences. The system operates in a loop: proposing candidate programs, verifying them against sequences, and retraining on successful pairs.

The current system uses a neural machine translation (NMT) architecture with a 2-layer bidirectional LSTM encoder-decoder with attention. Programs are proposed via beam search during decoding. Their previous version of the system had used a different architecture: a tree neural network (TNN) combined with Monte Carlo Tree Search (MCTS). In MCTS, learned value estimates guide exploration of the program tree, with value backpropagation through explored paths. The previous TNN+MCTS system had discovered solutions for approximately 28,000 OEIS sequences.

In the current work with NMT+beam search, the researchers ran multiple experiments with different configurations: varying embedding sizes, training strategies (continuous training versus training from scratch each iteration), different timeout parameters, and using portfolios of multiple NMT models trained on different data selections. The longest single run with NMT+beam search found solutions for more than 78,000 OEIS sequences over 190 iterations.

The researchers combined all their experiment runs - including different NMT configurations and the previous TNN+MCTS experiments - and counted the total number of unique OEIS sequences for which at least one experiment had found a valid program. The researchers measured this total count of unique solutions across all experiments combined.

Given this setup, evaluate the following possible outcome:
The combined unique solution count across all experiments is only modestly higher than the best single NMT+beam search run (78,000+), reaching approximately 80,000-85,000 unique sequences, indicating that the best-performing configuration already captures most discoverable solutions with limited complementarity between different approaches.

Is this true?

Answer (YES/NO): YES